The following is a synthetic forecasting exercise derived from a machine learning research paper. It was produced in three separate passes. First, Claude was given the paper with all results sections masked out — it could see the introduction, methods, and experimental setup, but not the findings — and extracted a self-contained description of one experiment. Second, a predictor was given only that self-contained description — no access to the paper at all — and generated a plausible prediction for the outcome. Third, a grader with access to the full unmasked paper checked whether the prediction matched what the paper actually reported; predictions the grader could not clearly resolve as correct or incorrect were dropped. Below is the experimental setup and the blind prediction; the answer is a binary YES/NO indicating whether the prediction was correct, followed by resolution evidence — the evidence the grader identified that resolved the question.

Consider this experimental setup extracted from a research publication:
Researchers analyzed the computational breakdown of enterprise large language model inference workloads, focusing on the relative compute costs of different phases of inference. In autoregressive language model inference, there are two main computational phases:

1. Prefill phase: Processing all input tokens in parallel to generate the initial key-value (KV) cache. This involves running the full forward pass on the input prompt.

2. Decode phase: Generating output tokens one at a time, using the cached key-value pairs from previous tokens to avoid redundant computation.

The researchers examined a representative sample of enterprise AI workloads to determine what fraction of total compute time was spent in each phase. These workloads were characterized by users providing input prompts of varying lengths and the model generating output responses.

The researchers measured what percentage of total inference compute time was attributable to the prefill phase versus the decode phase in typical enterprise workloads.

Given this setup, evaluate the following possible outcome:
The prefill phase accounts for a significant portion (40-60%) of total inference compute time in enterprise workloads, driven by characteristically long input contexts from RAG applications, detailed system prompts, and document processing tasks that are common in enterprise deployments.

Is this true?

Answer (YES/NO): NO